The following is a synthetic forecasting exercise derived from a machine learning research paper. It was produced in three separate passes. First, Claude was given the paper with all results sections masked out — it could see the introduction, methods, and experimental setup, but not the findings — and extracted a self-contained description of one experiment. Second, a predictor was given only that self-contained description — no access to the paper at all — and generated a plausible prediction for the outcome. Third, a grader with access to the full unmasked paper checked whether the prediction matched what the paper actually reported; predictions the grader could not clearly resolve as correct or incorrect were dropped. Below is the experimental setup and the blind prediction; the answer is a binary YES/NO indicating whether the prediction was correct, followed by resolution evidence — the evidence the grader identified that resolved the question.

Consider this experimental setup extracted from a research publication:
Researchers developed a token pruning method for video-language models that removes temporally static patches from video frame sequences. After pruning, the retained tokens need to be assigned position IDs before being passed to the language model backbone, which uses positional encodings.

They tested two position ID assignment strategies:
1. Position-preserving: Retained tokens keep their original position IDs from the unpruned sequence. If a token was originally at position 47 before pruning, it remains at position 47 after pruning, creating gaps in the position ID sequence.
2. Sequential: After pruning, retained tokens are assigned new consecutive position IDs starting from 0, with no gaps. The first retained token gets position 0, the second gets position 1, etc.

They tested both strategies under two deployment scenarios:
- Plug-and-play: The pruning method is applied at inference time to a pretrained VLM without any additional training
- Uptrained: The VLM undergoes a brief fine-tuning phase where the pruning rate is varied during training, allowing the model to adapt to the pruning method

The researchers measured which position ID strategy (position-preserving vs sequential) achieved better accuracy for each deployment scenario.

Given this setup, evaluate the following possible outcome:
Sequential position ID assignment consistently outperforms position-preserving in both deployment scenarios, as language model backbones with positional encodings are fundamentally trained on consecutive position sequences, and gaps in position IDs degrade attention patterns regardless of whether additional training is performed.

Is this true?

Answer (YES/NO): NO